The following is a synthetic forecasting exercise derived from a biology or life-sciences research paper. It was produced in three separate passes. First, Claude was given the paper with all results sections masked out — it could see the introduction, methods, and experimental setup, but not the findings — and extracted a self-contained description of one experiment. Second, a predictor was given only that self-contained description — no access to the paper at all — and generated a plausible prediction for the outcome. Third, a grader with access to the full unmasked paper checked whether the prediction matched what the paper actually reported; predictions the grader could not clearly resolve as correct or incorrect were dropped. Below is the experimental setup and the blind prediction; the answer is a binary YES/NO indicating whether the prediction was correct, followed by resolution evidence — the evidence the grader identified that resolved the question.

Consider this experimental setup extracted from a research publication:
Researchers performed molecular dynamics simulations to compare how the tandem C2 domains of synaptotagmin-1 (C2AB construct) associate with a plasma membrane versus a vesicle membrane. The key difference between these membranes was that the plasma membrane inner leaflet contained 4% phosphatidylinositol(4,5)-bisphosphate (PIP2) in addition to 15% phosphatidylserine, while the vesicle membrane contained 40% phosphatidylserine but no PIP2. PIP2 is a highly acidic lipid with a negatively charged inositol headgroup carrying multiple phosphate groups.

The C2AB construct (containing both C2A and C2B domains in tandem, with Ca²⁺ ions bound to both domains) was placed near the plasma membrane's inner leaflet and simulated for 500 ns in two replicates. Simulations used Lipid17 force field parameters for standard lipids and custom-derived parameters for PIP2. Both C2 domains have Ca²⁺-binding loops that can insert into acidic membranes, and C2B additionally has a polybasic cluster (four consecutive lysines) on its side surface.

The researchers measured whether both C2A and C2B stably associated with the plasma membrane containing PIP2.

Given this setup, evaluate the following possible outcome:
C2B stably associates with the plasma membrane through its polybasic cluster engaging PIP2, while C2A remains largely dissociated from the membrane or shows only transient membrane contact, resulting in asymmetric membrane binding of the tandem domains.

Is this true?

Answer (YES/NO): NO